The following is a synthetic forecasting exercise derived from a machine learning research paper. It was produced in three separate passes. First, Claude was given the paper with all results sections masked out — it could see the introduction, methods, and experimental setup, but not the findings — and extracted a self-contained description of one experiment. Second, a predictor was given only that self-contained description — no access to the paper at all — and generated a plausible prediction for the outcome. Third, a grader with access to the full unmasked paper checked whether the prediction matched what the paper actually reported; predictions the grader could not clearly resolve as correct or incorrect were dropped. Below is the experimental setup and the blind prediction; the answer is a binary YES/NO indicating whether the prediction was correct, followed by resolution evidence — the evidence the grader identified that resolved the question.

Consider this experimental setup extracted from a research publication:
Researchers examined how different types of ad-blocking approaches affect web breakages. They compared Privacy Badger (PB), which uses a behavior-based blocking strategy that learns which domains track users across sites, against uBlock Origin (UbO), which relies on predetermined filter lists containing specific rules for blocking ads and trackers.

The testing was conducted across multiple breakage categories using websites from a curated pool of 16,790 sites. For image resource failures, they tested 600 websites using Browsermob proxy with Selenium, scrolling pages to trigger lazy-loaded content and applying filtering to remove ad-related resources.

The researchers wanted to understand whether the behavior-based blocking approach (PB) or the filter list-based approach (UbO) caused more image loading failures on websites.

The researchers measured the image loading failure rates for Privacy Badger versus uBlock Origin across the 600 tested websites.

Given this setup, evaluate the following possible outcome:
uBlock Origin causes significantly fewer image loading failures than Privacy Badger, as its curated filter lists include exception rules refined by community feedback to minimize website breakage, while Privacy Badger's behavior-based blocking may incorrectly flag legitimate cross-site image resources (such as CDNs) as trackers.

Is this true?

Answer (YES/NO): NO